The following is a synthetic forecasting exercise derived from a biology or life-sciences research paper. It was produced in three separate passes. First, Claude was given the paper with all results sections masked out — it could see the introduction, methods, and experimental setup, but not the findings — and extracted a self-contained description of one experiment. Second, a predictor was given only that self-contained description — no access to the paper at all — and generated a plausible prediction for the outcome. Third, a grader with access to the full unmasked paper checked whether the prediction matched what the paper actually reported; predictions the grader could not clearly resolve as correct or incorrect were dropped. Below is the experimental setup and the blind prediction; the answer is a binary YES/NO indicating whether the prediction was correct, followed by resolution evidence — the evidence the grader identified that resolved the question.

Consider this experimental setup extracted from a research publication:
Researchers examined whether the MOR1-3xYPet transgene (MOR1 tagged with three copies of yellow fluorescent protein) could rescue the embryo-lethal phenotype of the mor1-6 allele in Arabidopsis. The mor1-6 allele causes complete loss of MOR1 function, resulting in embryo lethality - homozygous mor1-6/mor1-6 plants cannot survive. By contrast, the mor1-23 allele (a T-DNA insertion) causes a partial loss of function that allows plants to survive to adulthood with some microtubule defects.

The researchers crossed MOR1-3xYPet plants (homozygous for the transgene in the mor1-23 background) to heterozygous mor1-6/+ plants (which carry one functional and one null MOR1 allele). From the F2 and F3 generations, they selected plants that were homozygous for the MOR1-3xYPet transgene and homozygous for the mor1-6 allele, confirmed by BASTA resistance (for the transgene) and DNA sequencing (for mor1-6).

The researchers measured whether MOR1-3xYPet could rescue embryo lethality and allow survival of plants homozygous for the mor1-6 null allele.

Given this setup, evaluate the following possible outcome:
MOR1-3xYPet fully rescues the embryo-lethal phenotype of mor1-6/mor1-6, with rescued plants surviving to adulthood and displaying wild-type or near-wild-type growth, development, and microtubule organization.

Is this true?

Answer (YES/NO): YES